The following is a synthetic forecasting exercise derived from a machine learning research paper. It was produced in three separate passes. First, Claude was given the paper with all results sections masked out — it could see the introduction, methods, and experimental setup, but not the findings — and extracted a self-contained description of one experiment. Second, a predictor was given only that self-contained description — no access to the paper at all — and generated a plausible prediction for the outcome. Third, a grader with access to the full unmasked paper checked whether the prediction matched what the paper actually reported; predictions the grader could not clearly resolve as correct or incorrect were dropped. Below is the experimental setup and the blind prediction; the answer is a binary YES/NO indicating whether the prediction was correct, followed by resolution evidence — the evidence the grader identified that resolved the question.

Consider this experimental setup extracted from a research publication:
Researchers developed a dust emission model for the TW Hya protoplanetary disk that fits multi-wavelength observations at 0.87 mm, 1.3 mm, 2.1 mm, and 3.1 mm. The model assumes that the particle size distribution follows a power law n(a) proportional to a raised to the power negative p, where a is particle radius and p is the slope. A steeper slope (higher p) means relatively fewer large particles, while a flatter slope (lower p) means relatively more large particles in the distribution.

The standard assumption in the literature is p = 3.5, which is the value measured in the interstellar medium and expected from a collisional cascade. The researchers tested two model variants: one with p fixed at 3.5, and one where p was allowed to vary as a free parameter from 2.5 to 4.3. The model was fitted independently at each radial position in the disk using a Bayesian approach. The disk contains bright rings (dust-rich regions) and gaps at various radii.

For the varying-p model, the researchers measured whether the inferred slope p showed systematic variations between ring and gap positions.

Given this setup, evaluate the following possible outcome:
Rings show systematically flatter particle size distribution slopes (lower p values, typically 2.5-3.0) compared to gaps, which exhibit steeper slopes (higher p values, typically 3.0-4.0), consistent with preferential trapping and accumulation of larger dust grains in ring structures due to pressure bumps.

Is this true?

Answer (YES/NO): NO